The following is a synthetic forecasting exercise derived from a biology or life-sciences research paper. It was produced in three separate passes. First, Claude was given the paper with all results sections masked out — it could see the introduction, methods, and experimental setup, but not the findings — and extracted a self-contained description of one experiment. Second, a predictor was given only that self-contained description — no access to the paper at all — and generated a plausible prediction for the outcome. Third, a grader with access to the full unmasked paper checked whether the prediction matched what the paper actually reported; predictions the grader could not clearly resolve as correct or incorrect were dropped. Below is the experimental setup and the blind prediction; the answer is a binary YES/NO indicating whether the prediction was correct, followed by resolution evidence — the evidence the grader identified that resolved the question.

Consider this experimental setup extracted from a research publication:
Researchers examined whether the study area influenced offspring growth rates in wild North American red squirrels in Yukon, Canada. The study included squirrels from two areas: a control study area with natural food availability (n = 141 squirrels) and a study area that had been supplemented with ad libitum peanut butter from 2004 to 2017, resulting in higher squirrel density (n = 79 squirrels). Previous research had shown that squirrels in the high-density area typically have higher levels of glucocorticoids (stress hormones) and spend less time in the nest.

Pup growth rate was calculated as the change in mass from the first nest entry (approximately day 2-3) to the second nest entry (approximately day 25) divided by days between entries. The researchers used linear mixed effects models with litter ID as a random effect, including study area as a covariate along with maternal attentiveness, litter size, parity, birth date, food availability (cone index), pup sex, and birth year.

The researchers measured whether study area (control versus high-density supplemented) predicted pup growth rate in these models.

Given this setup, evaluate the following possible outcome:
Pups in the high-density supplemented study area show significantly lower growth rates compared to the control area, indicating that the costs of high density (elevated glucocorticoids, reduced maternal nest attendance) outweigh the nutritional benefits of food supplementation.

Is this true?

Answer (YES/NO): NO